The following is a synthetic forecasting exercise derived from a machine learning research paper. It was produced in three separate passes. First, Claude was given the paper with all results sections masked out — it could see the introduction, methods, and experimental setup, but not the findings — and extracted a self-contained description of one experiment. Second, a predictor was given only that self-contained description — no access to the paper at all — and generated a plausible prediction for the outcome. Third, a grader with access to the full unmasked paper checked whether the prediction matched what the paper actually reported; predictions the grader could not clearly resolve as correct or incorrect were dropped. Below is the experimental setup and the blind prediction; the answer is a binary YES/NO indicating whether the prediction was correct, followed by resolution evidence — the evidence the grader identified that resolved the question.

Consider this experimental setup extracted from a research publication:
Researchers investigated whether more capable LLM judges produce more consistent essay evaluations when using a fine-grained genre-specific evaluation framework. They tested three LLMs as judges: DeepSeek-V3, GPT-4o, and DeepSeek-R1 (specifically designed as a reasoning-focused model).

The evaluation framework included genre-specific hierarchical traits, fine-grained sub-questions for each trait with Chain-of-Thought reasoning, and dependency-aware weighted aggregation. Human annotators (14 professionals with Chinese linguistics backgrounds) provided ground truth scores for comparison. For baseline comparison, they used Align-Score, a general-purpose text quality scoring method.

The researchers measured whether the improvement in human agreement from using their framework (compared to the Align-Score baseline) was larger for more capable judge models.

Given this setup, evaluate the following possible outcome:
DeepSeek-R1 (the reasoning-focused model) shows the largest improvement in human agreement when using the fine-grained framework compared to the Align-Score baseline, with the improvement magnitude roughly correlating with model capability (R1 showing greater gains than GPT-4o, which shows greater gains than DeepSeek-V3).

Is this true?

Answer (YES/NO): NO